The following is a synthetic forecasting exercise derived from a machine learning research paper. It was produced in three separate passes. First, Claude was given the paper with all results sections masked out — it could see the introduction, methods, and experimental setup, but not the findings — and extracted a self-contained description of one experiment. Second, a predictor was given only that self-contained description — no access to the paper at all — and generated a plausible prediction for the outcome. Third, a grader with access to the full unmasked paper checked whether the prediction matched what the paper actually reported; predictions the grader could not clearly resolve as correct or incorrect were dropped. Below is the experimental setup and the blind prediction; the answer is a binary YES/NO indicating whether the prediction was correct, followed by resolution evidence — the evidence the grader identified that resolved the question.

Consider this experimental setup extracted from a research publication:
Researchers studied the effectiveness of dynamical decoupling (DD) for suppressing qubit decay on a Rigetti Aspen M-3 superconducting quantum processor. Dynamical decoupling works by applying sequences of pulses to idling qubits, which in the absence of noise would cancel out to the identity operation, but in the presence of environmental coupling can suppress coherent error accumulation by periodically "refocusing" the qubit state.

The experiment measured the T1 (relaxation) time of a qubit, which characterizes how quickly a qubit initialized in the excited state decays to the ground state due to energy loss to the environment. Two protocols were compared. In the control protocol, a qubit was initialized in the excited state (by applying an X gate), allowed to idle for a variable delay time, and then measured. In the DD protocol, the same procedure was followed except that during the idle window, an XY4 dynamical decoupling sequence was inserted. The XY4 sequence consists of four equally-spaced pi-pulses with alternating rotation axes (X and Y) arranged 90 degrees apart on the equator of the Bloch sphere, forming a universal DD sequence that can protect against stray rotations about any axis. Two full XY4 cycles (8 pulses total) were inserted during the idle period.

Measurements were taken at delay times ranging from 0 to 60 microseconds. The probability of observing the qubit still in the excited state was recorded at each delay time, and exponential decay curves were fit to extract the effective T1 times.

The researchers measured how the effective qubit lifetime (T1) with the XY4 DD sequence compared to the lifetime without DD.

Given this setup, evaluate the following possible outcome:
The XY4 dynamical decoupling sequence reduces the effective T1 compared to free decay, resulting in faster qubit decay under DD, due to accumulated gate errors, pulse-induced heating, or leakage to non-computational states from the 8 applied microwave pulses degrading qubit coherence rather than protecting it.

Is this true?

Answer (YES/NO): NO